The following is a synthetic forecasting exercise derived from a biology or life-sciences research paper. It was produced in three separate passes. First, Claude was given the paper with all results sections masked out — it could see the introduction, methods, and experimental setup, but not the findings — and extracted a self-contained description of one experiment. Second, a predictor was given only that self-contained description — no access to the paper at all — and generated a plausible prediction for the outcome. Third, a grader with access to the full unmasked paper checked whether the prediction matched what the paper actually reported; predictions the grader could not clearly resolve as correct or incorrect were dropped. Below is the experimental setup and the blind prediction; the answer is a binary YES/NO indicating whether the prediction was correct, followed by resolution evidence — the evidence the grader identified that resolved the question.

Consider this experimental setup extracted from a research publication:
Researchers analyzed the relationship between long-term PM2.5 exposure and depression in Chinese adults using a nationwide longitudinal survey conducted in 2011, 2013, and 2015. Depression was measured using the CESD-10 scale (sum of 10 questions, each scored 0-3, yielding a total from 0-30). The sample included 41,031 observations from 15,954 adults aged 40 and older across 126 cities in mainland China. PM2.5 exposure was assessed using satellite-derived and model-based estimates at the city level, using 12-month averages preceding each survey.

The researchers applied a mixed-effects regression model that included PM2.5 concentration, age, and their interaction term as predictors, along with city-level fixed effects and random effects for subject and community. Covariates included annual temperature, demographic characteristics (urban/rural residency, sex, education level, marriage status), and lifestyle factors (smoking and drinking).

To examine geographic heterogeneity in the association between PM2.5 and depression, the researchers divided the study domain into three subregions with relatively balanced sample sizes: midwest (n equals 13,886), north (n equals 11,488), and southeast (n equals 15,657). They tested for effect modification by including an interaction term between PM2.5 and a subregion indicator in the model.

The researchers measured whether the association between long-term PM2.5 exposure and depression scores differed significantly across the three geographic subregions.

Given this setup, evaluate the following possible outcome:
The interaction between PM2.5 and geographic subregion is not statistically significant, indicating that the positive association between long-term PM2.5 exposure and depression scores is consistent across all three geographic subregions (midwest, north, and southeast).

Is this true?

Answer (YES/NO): NO